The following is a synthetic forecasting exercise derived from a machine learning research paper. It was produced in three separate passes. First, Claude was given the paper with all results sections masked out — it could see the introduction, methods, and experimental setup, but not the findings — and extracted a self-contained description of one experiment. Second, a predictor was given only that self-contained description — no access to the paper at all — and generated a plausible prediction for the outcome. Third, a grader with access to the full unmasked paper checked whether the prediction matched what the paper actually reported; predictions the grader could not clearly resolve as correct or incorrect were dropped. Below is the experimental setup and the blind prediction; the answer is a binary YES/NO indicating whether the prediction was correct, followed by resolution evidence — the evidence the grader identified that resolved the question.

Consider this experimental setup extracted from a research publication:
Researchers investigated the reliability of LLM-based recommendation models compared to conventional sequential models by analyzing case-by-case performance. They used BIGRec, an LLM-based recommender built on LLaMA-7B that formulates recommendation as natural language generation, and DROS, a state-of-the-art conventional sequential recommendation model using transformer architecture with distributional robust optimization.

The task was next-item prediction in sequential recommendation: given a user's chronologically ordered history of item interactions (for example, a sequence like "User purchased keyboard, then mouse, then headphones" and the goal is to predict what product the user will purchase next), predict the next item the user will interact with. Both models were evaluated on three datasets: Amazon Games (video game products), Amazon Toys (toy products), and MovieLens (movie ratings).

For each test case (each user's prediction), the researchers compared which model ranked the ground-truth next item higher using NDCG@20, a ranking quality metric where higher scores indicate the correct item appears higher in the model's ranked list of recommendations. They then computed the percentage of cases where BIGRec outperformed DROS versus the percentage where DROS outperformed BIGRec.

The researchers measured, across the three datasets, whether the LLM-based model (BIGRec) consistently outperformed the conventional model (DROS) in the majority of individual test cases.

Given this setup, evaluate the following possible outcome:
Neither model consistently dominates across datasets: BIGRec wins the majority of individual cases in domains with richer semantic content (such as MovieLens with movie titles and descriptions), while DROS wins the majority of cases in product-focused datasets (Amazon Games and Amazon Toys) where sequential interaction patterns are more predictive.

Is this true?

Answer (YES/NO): NO